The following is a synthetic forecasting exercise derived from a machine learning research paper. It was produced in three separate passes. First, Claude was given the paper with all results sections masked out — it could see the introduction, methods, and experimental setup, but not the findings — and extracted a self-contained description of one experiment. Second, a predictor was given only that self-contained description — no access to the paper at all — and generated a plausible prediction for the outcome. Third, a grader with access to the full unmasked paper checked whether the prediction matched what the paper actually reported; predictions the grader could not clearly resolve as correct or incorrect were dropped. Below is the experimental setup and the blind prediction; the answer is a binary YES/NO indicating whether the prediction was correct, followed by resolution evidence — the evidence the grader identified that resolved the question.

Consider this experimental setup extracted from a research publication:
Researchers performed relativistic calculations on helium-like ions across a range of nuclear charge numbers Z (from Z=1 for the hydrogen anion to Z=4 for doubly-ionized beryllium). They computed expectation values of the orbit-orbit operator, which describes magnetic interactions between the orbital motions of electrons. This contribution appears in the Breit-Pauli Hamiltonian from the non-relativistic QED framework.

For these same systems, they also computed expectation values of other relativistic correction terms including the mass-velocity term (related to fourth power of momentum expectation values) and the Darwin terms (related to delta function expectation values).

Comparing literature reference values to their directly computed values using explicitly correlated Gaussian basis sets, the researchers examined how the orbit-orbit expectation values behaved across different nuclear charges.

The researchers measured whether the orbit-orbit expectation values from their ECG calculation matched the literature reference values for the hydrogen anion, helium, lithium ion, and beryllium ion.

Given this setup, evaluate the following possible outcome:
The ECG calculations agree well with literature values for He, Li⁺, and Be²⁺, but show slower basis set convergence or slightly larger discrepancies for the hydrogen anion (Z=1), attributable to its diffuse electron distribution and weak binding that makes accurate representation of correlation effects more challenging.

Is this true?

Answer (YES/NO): NO